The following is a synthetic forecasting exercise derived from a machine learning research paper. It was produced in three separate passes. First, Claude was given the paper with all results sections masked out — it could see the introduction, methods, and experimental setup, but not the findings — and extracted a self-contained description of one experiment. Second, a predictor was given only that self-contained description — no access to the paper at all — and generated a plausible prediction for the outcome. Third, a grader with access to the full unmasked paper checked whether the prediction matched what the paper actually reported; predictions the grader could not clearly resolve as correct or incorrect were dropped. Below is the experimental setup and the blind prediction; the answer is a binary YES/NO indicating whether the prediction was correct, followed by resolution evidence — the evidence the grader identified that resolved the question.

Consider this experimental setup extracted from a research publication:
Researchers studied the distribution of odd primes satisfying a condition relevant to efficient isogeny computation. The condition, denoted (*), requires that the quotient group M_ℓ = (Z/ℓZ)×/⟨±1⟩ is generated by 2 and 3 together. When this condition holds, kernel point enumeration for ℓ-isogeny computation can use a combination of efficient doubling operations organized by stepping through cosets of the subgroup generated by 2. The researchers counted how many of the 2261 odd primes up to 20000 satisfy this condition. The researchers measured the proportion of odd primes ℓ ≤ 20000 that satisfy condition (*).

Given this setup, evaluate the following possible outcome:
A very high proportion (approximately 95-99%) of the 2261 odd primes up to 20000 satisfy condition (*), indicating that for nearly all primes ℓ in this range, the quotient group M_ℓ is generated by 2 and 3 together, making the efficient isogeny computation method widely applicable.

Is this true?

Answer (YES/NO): NO